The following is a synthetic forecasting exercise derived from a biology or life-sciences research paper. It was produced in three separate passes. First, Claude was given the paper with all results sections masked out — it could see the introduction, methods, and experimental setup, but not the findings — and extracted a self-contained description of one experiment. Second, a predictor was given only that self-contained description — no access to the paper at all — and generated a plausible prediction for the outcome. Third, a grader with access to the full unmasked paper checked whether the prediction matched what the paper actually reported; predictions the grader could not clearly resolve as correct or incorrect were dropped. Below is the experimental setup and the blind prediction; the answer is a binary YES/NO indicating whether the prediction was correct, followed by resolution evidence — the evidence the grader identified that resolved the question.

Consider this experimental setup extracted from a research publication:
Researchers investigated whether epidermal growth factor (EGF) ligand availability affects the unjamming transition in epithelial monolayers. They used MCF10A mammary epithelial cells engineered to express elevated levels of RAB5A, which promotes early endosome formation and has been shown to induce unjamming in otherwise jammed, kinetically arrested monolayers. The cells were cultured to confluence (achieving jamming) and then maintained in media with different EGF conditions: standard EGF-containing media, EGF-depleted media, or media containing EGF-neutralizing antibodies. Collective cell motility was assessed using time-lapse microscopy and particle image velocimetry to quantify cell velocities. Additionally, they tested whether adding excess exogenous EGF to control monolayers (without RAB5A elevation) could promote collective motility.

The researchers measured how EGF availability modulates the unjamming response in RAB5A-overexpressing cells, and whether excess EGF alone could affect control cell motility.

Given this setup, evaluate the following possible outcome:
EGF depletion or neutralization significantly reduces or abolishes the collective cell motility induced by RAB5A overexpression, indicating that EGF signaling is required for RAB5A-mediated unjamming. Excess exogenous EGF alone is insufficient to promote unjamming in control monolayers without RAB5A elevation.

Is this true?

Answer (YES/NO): YES